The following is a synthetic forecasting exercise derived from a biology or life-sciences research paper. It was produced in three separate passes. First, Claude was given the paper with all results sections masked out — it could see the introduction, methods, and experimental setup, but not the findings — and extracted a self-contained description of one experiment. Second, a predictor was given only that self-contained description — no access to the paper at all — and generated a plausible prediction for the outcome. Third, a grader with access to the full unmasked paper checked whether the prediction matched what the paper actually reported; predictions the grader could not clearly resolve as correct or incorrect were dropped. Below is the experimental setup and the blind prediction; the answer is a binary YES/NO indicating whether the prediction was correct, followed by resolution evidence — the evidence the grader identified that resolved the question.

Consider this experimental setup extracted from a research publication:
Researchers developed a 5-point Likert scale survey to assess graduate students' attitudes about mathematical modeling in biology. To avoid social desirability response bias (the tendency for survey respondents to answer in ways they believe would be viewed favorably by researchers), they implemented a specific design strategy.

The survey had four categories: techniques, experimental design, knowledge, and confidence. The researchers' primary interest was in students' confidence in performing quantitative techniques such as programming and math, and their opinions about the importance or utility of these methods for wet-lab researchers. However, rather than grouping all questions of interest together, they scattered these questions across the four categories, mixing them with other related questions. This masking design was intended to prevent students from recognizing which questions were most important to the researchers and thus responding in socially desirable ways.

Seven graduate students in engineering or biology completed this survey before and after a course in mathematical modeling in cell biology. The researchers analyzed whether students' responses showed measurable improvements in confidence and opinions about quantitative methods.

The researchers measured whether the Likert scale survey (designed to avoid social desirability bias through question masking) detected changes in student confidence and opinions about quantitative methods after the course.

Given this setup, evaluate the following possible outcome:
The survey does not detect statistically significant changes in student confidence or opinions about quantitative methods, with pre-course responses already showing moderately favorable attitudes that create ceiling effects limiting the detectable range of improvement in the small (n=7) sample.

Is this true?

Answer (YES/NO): NO